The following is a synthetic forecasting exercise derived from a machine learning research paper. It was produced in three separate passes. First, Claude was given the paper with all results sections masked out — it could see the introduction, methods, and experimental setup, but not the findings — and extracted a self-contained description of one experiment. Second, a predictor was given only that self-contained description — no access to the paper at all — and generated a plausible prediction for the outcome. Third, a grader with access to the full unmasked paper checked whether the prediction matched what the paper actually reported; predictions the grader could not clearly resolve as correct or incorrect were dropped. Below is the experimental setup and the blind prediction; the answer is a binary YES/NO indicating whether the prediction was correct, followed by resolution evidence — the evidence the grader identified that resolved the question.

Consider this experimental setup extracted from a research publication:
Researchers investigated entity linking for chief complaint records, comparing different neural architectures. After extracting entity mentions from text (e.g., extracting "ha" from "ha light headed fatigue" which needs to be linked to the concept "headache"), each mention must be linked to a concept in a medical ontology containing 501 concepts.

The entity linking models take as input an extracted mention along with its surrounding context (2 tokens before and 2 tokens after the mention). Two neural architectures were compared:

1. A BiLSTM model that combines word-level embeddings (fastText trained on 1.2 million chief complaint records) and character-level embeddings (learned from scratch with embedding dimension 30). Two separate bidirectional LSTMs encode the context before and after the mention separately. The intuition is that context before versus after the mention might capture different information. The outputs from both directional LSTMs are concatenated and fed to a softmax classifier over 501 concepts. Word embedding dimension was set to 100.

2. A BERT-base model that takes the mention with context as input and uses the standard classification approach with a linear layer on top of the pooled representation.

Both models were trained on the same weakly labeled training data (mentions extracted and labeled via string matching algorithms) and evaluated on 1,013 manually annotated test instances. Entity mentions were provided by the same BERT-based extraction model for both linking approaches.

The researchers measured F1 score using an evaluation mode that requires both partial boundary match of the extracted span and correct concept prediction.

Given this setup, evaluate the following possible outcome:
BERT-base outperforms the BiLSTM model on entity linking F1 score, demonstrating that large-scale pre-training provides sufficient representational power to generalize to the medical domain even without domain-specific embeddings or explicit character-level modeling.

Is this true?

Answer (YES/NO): NO